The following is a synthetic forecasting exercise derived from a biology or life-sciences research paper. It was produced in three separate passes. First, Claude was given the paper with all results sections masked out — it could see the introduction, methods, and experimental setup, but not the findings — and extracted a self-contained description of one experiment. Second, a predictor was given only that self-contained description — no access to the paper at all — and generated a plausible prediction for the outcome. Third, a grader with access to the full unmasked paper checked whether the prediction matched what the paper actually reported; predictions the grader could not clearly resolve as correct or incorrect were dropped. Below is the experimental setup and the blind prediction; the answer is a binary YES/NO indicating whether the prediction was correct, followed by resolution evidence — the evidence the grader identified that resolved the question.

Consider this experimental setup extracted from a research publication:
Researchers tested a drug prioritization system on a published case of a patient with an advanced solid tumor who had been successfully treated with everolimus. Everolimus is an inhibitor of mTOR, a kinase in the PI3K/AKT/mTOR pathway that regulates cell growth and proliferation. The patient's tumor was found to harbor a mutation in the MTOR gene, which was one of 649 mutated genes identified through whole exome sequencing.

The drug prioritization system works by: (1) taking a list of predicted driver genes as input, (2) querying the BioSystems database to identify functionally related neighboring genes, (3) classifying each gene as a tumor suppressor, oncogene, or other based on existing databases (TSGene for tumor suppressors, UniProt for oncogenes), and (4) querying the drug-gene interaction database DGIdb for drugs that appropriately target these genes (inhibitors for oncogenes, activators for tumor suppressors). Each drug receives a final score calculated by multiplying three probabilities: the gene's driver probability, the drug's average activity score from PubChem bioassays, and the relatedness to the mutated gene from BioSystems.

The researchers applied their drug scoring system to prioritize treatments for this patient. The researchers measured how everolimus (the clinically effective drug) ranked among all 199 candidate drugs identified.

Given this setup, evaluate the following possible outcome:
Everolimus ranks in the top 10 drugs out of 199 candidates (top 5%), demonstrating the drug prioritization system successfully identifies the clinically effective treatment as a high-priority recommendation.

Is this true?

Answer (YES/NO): YES